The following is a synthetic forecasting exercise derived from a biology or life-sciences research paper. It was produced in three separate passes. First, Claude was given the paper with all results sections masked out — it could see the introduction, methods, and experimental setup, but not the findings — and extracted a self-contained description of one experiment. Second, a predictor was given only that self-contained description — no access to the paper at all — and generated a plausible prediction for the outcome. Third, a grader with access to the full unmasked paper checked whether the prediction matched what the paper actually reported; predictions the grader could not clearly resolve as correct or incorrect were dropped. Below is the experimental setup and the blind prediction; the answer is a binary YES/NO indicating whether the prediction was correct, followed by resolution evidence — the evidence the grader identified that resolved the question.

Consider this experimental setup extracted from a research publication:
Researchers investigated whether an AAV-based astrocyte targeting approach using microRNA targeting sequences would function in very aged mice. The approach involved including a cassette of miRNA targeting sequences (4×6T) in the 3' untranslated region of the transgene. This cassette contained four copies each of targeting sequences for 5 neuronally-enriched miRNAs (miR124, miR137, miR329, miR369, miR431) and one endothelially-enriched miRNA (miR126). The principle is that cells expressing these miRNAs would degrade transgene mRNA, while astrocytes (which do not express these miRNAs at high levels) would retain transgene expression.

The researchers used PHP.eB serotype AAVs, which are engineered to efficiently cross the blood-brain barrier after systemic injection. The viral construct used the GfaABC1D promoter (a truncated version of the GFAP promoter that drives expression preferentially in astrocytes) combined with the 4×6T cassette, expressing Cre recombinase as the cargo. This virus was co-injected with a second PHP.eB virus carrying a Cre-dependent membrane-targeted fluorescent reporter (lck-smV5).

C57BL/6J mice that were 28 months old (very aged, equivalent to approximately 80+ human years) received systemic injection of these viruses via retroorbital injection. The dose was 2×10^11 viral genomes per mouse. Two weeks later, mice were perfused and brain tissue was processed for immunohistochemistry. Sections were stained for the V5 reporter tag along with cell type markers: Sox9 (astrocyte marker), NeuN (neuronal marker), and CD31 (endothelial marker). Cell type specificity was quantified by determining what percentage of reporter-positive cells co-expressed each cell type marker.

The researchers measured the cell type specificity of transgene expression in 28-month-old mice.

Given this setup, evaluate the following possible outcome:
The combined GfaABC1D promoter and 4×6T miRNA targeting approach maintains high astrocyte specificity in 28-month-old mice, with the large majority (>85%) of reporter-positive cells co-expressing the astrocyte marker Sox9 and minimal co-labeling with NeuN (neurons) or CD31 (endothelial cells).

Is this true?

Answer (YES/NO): YES